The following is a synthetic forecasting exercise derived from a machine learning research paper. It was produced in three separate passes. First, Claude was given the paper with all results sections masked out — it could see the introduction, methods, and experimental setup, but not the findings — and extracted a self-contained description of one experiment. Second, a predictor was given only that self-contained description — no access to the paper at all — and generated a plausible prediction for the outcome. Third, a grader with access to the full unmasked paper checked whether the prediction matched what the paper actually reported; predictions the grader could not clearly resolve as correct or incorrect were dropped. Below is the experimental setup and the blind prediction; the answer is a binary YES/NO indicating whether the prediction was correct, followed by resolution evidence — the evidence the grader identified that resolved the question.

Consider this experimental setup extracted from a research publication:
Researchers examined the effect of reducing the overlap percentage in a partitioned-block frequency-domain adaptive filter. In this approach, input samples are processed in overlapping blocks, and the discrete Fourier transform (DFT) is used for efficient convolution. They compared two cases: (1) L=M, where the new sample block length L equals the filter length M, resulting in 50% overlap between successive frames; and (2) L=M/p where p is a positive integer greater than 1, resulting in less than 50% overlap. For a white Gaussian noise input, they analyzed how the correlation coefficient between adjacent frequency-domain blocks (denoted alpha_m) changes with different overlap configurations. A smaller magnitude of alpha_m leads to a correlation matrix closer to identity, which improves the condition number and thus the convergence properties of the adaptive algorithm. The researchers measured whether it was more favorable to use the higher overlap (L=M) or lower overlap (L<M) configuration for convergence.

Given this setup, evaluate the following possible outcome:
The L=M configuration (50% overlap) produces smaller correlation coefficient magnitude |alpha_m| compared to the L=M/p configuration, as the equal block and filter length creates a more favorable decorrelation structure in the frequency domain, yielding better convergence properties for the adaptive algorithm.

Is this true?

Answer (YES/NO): NO